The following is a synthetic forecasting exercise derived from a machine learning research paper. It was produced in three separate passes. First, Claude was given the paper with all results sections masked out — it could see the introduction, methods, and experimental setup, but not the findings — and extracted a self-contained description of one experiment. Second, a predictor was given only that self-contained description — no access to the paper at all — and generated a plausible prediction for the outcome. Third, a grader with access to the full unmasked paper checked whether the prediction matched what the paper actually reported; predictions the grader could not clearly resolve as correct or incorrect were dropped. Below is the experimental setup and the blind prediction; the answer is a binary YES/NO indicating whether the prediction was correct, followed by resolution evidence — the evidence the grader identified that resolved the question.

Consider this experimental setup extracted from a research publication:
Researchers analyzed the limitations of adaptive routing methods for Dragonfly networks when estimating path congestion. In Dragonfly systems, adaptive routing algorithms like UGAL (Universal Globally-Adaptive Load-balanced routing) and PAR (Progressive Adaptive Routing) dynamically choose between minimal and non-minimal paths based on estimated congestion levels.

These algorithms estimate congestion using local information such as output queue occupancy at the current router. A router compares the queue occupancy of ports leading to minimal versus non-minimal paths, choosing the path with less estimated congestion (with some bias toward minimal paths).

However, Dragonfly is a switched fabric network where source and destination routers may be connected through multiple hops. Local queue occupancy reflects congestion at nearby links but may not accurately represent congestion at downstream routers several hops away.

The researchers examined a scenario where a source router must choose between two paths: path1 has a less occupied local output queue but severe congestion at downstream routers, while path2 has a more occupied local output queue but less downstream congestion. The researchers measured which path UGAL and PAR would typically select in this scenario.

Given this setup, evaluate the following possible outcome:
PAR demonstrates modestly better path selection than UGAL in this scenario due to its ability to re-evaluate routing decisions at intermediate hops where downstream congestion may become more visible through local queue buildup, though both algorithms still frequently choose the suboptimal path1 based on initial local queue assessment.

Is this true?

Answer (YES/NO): NO